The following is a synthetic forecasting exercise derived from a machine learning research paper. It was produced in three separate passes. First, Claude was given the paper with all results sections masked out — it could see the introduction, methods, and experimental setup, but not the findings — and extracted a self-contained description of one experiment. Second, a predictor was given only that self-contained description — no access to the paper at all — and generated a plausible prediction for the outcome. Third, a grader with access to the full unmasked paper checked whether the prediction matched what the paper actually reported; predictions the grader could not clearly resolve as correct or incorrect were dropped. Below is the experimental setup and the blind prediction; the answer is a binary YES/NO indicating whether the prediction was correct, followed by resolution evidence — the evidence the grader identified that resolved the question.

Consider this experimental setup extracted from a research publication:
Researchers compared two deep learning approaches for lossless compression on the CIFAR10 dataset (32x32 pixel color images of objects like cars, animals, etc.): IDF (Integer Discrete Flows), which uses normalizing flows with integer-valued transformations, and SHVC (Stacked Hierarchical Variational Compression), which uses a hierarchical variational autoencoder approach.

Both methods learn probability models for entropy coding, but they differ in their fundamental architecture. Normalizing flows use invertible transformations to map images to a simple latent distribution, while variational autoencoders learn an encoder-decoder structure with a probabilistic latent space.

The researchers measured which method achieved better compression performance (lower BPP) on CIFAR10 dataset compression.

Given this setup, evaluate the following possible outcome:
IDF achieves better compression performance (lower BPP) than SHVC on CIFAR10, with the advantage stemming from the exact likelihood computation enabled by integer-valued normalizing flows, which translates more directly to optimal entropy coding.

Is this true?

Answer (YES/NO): NO